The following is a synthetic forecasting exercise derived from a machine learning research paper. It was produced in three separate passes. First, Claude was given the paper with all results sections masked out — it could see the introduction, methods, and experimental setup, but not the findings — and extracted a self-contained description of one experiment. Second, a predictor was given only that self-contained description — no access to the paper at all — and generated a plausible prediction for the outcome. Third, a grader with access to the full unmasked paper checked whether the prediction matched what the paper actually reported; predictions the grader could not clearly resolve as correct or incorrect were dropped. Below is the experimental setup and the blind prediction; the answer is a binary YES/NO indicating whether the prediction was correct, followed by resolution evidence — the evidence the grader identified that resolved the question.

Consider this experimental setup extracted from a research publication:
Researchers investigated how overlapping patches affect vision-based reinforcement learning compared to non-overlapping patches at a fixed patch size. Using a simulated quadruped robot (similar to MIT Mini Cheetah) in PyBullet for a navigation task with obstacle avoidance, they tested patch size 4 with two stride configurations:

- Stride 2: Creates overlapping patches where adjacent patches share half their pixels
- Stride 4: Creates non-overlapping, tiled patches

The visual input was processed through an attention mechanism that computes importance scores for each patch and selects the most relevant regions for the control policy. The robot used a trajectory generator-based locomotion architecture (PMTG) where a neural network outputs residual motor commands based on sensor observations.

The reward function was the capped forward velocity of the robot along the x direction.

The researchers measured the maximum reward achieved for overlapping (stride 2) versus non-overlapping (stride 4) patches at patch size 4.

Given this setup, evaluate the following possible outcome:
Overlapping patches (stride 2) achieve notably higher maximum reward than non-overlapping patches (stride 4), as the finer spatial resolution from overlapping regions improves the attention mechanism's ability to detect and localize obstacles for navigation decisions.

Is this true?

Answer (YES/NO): NO